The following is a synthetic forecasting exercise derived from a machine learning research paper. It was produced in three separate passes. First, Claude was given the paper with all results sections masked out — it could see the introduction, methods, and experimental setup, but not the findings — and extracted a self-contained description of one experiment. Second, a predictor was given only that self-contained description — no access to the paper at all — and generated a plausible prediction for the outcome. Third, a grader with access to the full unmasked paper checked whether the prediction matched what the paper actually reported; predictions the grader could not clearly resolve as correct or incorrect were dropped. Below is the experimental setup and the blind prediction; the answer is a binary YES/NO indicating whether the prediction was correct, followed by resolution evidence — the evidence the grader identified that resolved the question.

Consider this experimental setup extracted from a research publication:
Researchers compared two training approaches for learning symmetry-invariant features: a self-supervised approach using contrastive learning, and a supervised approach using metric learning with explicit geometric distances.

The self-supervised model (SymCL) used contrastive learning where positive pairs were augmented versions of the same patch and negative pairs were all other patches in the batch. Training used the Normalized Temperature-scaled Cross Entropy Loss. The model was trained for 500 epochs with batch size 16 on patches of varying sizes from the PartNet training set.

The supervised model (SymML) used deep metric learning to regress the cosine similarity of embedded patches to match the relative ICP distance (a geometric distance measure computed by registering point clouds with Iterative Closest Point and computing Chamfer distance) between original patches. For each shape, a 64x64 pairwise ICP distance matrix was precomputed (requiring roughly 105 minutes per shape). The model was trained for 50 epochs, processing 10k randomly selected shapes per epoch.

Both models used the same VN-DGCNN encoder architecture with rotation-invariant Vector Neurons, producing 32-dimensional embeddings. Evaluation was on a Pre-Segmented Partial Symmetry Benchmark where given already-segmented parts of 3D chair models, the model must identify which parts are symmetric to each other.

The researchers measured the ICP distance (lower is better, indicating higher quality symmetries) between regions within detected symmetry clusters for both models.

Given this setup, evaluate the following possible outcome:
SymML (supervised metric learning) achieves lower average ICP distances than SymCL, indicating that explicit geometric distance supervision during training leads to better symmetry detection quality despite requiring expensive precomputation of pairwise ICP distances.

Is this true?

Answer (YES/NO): YES